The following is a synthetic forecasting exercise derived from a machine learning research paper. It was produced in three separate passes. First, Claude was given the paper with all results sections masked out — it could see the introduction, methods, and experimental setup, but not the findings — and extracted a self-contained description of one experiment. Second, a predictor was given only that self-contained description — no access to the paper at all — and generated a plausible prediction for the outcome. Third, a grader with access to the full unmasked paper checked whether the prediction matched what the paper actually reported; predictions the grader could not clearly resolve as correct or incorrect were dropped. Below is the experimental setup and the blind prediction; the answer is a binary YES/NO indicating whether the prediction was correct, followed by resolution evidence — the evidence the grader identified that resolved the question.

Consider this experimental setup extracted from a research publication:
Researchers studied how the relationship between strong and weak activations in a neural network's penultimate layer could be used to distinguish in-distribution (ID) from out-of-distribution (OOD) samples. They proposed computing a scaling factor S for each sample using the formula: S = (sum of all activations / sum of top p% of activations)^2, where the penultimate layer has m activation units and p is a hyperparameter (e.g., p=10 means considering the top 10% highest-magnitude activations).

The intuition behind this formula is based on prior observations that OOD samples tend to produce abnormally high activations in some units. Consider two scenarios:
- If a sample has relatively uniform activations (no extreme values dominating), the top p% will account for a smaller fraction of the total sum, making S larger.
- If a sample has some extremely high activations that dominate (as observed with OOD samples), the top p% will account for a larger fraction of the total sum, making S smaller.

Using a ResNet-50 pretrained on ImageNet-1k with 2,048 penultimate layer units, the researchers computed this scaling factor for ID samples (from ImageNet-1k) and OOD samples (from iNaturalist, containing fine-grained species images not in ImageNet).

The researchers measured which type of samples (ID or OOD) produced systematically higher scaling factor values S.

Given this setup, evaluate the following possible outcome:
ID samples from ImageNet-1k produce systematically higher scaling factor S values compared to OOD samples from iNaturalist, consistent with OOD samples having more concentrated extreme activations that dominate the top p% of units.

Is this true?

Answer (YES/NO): YES